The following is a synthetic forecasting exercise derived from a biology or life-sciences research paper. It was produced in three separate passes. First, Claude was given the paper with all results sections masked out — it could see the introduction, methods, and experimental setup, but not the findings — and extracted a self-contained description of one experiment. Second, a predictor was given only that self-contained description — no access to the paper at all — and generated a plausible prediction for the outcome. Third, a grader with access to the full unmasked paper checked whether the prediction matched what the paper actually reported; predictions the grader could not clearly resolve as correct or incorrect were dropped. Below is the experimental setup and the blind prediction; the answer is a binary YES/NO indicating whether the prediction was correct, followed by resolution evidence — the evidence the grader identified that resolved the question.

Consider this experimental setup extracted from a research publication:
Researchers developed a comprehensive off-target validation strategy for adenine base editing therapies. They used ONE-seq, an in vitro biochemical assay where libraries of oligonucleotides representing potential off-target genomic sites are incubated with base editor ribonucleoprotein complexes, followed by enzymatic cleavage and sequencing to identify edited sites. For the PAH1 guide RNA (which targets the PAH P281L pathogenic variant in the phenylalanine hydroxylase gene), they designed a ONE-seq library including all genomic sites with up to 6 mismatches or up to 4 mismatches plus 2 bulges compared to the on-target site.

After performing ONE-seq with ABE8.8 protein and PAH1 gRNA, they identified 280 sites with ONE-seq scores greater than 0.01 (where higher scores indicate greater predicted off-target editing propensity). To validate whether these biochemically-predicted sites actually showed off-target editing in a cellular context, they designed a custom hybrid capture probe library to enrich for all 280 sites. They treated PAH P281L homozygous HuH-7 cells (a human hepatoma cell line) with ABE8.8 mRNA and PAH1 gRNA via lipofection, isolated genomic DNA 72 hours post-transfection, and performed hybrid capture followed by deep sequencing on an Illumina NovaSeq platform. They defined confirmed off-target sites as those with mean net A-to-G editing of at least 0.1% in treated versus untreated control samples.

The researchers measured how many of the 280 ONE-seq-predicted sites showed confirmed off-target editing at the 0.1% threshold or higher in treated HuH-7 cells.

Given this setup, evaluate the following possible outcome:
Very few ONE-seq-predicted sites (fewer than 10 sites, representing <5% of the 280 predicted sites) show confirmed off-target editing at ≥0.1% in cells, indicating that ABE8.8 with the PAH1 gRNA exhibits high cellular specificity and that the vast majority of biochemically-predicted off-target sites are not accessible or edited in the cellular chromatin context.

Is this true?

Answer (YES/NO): YES